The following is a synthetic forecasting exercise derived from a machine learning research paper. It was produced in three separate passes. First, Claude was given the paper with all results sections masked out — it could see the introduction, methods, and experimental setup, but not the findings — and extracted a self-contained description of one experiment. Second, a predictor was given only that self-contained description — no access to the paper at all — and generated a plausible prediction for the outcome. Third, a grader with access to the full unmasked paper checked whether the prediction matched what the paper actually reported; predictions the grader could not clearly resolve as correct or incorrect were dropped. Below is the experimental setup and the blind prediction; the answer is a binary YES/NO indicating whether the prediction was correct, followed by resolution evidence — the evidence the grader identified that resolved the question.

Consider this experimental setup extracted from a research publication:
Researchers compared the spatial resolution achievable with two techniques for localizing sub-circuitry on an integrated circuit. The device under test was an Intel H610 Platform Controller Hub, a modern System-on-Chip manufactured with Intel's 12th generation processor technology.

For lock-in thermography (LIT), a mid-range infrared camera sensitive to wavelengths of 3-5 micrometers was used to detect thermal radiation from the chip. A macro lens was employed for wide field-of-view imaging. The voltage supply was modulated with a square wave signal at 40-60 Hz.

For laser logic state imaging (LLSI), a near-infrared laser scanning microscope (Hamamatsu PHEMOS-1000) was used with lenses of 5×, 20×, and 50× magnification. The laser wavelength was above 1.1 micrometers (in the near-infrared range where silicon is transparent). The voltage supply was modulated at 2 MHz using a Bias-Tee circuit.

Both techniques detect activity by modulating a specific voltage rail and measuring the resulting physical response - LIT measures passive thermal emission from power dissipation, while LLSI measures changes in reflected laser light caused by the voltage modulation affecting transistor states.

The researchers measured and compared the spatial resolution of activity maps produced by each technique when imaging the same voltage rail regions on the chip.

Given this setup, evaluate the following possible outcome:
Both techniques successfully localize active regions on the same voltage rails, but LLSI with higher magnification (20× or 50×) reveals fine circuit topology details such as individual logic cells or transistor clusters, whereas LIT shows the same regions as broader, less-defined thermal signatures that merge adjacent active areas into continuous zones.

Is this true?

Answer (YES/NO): NO